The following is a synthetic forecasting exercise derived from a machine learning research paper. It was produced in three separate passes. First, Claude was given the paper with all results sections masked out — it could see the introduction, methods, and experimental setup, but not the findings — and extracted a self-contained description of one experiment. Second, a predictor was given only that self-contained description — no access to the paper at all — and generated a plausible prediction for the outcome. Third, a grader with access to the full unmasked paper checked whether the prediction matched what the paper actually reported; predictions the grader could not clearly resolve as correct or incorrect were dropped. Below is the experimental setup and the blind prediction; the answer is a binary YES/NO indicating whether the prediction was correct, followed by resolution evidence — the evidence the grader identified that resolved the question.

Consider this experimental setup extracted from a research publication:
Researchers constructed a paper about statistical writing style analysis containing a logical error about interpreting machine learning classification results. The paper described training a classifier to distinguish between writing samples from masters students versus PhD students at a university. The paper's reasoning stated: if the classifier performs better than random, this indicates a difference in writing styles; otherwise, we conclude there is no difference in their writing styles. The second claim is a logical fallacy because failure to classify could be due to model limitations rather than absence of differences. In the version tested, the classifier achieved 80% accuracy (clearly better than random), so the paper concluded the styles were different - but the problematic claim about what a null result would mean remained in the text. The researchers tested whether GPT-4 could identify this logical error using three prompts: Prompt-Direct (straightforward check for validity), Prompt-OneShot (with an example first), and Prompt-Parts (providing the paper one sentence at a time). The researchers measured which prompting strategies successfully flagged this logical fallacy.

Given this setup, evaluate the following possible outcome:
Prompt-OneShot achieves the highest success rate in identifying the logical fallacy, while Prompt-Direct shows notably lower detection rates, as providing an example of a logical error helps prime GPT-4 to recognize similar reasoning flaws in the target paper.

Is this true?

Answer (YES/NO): NO